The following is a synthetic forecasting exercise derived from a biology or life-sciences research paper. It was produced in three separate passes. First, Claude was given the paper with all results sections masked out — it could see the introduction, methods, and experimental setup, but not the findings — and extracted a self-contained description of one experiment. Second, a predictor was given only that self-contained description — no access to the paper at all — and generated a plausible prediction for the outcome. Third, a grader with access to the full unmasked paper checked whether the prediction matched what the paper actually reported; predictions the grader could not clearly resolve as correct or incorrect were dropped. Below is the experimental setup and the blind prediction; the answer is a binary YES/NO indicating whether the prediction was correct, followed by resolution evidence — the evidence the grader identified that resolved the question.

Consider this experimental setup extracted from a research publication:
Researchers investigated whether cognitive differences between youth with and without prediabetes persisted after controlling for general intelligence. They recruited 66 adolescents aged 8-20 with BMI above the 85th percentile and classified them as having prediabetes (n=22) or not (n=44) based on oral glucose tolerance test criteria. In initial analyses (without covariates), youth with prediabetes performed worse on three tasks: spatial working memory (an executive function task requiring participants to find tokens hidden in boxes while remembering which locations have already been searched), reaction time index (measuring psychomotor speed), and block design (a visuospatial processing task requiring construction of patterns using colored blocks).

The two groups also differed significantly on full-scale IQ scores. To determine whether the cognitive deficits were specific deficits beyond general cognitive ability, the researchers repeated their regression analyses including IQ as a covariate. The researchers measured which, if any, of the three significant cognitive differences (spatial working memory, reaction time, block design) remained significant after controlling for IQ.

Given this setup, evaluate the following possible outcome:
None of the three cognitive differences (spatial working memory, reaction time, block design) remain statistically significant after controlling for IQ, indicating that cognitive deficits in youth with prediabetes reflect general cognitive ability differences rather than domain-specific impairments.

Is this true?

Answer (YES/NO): NO